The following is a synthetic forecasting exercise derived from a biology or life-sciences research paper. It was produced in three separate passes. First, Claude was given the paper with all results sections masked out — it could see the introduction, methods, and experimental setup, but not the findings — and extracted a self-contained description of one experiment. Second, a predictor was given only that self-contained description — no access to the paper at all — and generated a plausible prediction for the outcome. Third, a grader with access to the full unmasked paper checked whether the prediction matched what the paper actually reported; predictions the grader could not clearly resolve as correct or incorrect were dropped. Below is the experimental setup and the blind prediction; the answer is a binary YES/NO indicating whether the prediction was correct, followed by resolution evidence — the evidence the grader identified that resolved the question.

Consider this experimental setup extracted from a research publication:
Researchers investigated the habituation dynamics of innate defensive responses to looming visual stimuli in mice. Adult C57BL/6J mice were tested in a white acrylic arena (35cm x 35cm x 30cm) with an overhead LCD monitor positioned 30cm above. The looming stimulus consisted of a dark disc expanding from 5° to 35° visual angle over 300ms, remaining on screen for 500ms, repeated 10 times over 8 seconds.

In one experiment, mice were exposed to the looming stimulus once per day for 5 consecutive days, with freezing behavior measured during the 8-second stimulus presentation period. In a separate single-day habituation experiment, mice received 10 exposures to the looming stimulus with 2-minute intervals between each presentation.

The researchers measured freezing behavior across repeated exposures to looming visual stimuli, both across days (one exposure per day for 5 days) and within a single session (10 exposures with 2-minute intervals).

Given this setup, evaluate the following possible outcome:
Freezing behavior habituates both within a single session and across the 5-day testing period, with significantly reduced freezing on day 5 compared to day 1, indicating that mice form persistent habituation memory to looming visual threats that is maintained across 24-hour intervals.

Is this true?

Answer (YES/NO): NO